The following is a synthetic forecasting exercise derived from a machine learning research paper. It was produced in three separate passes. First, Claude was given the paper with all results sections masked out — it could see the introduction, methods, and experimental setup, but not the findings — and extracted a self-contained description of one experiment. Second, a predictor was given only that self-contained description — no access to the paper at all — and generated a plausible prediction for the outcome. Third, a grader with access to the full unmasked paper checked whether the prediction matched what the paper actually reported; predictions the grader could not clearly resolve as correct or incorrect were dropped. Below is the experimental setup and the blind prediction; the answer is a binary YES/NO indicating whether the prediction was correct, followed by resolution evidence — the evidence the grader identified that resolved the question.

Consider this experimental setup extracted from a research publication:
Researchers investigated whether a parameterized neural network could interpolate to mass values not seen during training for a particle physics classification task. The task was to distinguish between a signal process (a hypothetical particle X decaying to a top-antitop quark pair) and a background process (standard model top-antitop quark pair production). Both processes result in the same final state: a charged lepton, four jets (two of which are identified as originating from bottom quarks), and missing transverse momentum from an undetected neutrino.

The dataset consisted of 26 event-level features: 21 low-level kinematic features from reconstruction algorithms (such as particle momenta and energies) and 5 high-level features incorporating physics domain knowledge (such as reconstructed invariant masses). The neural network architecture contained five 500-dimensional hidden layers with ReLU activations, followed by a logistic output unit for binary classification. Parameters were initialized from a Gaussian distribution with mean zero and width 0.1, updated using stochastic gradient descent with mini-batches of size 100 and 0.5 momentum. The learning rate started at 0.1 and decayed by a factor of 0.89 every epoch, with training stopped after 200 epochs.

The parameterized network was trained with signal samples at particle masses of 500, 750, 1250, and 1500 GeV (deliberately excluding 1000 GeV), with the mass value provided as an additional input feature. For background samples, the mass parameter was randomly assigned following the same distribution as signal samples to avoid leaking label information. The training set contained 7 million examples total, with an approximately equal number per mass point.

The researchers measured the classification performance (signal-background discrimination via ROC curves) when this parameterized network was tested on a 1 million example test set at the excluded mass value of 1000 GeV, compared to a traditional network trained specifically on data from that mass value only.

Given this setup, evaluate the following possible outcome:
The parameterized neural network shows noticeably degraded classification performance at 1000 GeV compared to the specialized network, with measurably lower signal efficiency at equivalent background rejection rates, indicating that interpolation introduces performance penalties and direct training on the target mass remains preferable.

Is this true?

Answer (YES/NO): NO